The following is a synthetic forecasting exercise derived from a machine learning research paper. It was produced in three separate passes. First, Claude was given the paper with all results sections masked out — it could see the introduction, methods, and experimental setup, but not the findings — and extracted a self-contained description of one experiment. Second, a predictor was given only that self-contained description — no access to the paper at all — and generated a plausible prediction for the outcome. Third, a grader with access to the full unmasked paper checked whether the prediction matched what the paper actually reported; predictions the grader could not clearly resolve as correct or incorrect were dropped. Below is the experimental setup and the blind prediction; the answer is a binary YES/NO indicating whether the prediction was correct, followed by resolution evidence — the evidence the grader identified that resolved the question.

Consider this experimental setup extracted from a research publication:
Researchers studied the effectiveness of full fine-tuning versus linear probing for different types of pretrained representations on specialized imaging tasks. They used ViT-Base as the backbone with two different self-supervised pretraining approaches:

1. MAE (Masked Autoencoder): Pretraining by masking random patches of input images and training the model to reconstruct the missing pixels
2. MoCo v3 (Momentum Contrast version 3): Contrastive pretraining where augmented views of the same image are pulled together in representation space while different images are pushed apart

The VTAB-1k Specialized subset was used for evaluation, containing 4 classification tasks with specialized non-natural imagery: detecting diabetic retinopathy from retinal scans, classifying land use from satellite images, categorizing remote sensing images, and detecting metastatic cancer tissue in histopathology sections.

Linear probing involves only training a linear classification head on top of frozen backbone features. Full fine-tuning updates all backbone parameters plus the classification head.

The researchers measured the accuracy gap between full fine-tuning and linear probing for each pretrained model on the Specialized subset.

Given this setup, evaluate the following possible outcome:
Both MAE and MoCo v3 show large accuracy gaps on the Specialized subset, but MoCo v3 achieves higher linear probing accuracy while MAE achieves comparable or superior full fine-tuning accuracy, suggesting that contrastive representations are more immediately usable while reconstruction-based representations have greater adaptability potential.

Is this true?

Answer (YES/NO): NO